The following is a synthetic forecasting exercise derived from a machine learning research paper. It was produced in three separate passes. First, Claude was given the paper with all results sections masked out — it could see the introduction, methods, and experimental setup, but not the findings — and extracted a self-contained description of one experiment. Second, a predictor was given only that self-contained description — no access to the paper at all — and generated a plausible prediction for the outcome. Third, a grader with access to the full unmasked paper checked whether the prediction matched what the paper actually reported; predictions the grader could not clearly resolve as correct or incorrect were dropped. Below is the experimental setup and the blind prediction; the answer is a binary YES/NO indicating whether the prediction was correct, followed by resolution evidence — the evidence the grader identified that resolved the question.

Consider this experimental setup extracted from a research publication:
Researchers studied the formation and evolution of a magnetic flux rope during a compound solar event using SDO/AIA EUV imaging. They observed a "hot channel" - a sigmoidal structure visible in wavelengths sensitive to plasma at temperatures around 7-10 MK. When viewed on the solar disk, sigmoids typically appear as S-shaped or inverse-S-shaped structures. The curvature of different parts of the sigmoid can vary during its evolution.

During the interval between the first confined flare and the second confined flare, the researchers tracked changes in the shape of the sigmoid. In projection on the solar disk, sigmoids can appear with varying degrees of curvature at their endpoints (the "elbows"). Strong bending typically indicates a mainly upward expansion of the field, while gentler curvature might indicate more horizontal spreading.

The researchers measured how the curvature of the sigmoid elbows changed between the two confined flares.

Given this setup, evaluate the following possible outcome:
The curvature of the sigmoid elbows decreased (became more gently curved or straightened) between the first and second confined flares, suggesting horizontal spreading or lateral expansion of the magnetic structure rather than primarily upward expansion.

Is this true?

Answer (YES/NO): NO